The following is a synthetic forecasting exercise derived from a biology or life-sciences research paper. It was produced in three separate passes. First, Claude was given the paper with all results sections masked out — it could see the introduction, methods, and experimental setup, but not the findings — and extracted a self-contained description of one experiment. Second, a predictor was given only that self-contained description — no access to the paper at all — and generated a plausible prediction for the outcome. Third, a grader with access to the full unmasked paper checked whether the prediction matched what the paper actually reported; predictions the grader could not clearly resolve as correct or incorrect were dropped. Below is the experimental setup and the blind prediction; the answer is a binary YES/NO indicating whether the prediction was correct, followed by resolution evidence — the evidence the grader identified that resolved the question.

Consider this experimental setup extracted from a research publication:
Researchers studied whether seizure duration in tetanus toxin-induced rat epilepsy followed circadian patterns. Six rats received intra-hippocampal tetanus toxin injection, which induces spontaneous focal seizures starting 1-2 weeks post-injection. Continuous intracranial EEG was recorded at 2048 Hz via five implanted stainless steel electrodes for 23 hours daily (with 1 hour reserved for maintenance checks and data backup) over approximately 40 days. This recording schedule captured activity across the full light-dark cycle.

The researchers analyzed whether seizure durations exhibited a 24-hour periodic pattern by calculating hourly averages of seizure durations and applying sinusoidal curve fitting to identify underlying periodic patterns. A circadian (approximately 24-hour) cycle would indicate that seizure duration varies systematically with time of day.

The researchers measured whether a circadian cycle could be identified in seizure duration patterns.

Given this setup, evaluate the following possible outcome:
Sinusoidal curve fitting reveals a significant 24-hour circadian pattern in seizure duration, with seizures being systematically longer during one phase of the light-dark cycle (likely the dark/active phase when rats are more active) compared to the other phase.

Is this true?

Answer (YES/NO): NO